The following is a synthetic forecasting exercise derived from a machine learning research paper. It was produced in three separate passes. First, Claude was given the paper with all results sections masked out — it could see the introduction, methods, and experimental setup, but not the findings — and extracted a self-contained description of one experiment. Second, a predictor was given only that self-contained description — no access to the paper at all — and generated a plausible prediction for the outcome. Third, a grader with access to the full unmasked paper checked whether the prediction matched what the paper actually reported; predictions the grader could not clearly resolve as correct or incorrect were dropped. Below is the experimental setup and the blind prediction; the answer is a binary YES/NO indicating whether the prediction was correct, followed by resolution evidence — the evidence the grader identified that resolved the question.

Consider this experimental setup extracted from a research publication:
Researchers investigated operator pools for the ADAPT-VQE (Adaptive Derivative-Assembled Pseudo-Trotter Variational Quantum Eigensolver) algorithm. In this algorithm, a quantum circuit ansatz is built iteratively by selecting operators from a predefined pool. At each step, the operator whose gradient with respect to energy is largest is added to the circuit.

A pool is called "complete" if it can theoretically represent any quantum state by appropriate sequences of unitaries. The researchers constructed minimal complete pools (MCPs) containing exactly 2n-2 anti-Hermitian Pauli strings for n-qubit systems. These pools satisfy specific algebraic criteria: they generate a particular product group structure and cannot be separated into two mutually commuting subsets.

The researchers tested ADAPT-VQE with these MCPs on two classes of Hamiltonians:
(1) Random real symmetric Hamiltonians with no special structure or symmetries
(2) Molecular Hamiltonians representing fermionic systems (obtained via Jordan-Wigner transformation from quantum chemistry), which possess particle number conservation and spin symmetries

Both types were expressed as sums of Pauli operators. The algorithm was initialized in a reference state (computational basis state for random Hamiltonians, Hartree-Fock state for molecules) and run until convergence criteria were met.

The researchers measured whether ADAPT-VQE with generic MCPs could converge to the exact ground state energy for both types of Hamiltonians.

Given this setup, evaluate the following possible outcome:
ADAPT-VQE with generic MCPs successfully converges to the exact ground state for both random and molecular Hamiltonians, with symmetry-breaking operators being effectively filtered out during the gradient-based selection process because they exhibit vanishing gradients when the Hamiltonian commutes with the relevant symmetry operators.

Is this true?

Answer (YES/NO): NO